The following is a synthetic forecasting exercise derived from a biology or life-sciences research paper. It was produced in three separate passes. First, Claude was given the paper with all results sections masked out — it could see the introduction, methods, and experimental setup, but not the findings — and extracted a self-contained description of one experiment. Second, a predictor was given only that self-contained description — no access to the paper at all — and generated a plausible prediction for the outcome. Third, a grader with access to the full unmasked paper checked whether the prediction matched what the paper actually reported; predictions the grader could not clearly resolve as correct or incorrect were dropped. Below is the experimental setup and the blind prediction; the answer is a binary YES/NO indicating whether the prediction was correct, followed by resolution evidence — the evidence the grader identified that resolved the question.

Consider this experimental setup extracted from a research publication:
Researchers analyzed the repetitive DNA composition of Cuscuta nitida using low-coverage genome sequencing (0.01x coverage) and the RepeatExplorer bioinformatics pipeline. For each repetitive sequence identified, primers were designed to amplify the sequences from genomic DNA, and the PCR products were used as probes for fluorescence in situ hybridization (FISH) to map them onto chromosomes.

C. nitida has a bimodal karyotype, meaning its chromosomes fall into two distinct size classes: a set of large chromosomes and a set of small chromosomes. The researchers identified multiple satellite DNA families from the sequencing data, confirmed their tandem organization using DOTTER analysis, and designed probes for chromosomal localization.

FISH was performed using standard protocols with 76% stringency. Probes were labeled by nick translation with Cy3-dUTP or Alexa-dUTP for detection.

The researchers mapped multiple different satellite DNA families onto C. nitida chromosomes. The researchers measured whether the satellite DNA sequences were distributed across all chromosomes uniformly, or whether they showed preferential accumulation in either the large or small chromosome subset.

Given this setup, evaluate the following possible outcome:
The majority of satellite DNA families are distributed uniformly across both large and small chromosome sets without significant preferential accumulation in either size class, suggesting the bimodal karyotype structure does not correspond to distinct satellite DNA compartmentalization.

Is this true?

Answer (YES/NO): NO